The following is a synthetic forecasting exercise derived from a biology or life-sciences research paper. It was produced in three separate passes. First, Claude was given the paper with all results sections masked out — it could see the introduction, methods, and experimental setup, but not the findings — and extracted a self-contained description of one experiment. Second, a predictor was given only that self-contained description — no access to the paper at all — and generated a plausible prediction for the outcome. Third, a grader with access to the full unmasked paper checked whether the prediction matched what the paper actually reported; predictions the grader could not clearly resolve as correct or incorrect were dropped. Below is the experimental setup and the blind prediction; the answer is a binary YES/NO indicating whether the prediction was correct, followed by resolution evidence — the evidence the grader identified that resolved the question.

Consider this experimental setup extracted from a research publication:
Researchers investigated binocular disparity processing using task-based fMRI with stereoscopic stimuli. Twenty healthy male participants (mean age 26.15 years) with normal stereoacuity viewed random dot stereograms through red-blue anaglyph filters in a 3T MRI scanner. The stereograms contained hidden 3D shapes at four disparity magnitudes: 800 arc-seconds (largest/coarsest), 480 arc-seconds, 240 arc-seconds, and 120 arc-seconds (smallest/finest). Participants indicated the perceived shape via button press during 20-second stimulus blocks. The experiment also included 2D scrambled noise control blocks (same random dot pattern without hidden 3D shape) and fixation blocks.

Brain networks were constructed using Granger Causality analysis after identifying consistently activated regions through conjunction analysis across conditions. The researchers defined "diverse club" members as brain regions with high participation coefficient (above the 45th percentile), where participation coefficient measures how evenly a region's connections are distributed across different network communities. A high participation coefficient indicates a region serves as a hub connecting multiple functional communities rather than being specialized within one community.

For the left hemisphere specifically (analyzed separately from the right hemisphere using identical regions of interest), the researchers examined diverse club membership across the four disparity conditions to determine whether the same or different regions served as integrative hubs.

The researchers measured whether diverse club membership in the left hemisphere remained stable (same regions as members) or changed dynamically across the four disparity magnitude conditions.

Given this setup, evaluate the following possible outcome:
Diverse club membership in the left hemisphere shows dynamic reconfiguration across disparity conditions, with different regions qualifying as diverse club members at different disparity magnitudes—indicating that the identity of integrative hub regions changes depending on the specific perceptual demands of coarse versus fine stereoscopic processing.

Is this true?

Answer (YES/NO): YES